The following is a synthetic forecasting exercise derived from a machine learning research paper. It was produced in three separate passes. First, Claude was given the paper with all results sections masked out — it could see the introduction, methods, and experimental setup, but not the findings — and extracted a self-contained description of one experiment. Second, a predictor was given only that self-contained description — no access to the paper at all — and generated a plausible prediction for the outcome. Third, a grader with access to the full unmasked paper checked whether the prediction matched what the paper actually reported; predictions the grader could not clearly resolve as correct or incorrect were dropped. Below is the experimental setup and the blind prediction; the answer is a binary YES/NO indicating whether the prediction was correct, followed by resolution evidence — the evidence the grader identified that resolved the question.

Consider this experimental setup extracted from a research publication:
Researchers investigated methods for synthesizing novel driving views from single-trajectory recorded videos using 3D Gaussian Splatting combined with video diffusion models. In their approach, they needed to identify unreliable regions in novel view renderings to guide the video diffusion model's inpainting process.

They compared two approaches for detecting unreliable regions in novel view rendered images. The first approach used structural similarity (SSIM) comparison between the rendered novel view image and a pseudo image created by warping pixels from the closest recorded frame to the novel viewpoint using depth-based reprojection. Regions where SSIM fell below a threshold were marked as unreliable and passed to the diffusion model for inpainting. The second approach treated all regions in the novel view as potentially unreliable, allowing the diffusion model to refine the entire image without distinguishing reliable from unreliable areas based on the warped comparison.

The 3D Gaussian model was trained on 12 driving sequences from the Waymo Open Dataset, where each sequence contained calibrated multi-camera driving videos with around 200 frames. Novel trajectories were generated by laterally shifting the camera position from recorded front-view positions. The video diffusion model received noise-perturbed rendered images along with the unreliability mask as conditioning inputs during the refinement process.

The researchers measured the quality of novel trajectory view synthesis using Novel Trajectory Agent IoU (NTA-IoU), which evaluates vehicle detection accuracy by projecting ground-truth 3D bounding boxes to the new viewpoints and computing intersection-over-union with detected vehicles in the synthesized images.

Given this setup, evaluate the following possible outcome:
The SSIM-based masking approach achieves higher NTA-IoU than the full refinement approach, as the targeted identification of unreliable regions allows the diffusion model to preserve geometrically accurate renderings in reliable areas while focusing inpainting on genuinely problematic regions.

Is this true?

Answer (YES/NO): YES